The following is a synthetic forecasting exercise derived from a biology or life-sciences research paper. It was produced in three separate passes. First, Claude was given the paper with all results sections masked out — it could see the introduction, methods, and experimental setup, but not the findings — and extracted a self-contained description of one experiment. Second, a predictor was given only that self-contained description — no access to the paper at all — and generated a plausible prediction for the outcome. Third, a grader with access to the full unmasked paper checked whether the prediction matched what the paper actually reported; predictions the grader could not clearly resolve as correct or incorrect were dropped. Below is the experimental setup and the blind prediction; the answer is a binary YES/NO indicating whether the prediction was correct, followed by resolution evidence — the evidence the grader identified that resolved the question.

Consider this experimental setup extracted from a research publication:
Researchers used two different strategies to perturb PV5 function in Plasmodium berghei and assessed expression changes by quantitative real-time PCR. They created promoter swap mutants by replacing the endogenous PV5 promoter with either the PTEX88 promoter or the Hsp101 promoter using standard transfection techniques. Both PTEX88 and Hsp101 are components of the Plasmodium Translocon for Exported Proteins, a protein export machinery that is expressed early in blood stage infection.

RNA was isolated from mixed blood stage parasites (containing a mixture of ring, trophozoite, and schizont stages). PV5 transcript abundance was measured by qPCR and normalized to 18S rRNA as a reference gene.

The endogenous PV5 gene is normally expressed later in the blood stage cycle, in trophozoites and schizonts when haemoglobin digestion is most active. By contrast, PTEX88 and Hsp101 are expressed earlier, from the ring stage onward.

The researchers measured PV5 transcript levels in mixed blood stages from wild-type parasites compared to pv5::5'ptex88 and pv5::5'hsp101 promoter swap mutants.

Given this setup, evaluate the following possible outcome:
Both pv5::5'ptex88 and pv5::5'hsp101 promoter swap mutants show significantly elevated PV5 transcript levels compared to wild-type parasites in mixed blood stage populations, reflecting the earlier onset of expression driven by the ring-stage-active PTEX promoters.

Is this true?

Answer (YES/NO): NO